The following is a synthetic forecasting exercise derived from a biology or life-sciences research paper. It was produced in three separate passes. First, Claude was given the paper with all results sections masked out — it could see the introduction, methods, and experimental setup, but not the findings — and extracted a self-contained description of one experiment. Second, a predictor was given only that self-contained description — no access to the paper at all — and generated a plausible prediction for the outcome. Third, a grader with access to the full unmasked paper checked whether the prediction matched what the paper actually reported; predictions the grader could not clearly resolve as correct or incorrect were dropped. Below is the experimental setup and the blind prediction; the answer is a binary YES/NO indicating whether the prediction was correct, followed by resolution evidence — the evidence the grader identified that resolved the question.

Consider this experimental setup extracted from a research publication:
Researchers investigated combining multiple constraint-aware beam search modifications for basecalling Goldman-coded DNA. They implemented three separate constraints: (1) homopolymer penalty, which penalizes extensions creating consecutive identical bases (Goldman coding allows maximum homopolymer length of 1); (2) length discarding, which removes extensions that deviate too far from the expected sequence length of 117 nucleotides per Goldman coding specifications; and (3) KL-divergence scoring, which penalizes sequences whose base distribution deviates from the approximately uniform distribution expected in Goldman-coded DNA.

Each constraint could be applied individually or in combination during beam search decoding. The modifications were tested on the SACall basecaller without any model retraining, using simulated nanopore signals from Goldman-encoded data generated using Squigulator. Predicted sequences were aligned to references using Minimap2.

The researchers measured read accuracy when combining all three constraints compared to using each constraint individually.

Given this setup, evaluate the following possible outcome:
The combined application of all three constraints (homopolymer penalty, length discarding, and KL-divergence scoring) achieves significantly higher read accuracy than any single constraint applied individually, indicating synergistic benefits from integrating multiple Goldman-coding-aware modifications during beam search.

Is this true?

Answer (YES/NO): YES